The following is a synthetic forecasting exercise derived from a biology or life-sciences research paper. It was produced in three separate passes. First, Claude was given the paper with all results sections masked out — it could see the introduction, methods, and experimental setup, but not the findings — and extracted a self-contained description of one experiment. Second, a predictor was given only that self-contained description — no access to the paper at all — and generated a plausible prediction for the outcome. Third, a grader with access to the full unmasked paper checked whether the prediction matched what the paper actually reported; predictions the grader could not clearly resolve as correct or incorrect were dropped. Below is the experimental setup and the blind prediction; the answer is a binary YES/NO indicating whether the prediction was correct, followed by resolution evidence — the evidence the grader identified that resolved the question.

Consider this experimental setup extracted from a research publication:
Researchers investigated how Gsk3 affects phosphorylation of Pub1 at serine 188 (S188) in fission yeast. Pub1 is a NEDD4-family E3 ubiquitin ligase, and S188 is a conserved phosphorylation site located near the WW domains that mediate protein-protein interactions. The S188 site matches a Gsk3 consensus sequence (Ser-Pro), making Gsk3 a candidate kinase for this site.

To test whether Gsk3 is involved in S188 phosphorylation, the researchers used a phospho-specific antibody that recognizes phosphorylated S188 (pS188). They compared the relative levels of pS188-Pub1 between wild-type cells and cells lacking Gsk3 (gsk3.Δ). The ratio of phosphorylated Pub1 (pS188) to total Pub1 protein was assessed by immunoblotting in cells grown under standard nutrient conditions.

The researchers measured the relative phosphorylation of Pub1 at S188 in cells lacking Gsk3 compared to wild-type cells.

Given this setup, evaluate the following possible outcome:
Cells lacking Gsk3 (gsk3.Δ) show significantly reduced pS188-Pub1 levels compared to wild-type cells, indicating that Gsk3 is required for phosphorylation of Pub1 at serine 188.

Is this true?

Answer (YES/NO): NO